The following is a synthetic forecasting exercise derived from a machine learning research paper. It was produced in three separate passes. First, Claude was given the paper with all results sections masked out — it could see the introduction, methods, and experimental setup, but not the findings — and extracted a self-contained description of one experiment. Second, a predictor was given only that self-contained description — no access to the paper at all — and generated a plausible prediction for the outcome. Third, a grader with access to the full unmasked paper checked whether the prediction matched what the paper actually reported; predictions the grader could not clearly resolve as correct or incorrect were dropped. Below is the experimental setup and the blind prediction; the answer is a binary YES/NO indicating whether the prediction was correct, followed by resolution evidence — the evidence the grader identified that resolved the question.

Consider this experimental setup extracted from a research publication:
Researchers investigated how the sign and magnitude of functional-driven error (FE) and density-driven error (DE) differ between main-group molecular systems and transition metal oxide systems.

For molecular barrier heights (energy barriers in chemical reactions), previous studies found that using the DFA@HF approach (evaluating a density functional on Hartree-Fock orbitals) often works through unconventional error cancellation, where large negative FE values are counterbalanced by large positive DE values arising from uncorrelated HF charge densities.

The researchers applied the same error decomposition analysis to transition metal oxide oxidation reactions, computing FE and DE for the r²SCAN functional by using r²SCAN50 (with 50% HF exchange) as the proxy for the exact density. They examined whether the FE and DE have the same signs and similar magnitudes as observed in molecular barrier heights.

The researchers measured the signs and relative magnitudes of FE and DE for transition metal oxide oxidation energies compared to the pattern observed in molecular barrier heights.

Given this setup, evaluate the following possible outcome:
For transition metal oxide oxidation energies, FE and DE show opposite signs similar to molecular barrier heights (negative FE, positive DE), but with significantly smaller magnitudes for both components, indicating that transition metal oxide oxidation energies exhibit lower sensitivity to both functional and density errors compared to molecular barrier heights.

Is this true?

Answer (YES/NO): NO